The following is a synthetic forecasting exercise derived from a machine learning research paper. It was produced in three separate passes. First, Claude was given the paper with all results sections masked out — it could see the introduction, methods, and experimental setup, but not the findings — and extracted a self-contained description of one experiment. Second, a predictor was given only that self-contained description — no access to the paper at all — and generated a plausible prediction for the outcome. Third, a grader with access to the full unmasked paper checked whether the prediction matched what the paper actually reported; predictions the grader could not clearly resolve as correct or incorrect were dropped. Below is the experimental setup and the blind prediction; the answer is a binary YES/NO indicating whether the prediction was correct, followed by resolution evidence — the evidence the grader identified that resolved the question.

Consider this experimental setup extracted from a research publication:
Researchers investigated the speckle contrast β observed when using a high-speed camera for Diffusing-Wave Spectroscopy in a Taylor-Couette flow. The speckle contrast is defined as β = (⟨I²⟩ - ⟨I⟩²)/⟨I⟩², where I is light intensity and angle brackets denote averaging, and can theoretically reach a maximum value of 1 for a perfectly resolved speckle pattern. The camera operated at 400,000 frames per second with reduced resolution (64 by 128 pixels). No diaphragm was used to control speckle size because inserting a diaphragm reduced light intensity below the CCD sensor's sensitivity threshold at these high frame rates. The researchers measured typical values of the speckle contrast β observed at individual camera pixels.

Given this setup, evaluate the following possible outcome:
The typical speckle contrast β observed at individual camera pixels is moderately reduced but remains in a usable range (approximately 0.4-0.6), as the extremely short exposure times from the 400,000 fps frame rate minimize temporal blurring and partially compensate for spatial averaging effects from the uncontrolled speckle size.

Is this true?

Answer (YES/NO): NO